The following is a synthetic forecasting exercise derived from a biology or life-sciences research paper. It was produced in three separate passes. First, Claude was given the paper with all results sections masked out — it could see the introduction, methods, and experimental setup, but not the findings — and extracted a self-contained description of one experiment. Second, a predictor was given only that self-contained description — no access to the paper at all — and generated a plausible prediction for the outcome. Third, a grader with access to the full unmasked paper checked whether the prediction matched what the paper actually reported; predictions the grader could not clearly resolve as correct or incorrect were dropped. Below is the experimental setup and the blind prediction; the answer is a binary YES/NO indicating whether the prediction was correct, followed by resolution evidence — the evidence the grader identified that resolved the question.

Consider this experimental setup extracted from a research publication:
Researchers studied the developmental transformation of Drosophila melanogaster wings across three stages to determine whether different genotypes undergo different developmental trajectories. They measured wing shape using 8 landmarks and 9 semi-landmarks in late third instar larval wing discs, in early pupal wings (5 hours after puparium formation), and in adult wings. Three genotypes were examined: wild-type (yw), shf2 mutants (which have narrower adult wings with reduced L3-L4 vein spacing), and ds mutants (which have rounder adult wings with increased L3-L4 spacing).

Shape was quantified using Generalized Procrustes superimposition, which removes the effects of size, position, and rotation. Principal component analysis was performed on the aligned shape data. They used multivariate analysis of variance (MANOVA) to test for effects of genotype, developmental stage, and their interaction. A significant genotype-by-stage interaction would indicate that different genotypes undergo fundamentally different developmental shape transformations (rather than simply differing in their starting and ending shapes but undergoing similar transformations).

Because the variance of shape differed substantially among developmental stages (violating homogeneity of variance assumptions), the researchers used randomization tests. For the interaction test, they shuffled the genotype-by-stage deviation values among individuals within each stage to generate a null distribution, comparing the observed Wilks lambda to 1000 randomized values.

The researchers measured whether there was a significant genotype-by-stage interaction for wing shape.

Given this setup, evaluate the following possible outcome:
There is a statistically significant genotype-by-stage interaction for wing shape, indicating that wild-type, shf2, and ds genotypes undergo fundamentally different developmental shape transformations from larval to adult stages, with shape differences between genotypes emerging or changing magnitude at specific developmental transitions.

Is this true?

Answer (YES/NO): NO